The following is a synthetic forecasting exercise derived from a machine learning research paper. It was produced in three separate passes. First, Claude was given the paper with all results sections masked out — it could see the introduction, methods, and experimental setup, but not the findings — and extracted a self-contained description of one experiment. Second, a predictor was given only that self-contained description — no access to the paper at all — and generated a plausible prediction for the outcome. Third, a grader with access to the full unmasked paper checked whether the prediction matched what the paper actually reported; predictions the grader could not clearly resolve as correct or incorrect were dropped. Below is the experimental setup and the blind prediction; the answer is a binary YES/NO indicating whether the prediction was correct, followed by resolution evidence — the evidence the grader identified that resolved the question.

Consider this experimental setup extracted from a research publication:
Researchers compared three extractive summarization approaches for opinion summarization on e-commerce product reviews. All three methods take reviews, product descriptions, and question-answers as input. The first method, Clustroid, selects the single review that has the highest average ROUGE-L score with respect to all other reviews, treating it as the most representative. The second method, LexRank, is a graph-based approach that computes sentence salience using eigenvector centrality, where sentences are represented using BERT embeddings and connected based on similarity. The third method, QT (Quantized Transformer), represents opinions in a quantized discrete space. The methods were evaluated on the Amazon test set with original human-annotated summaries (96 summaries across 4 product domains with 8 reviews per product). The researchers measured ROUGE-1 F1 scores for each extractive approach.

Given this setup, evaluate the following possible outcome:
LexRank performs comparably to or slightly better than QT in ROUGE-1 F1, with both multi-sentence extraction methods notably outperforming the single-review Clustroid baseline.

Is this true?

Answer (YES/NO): NO